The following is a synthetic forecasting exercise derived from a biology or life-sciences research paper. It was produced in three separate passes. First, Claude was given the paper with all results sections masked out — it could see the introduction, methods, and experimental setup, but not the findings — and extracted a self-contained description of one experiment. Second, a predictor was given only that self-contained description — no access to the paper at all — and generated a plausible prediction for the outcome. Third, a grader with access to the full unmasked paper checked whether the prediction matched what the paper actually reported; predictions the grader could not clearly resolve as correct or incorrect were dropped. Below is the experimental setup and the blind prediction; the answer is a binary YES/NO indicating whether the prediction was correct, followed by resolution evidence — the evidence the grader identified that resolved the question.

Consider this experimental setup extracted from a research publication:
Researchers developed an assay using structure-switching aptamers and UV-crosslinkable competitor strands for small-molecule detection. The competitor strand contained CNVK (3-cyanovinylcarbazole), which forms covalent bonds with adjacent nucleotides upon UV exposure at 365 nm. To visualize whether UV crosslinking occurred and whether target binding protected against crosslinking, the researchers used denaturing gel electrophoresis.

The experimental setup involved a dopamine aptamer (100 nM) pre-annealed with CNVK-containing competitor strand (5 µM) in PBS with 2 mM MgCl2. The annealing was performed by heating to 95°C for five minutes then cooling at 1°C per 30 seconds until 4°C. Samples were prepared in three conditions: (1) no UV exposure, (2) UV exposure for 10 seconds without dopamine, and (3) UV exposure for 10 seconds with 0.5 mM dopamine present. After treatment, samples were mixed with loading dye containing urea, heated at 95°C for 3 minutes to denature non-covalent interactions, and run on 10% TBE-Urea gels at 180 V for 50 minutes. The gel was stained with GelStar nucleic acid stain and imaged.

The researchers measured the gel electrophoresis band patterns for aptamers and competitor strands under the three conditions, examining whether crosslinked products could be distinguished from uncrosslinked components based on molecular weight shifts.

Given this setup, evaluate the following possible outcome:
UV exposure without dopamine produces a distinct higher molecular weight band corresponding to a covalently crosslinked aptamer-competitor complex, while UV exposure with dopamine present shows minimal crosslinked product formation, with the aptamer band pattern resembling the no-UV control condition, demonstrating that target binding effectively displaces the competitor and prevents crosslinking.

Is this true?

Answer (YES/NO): NO